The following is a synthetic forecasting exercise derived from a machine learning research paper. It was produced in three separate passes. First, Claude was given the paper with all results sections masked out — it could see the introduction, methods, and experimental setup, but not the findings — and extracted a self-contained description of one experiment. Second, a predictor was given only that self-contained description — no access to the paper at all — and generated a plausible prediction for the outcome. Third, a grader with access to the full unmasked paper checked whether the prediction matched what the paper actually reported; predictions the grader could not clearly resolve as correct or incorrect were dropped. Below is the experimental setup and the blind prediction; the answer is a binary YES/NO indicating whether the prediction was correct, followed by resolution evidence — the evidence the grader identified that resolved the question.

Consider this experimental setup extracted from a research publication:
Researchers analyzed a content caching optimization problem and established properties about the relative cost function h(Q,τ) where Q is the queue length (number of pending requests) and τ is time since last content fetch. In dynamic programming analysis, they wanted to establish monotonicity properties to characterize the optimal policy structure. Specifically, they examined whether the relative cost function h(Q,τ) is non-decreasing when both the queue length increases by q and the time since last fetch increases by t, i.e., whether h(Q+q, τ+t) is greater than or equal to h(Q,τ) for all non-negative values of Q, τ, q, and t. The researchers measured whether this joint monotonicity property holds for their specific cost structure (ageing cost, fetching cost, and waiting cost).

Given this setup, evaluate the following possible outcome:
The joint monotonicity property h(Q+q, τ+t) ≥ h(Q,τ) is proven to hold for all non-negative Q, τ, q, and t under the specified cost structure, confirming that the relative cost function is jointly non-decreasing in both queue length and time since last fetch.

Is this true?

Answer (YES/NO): YES